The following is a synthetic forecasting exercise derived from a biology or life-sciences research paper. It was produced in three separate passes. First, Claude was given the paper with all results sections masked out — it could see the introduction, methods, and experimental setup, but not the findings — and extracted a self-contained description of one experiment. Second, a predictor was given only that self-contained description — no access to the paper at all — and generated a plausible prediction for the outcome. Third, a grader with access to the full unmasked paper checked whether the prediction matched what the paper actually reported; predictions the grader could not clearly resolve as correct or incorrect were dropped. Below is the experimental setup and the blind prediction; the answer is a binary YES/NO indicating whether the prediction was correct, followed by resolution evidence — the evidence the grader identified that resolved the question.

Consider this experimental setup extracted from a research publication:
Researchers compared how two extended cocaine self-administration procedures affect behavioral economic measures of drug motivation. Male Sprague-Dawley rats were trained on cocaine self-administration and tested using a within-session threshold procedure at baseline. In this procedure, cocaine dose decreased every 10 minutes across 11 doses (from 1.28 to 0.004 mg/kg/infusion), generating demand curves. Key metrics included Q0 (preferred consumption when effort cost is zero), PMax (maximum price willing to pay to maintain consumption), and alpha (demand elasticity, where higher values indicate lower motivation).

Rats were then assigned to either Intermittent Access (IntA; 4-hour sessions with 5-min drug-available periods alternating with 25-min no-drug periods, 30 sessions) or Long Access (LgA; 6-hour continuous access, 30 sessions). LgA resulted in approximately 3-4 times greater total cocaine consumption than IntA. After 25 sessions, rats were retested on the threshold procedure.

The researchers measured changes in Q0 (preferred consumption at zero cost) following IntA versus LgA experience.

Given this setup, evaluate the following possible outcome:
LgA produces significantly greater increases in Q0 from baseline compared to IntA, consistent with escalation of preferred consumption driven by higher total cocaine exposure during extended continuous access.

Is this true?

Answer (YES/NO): YES